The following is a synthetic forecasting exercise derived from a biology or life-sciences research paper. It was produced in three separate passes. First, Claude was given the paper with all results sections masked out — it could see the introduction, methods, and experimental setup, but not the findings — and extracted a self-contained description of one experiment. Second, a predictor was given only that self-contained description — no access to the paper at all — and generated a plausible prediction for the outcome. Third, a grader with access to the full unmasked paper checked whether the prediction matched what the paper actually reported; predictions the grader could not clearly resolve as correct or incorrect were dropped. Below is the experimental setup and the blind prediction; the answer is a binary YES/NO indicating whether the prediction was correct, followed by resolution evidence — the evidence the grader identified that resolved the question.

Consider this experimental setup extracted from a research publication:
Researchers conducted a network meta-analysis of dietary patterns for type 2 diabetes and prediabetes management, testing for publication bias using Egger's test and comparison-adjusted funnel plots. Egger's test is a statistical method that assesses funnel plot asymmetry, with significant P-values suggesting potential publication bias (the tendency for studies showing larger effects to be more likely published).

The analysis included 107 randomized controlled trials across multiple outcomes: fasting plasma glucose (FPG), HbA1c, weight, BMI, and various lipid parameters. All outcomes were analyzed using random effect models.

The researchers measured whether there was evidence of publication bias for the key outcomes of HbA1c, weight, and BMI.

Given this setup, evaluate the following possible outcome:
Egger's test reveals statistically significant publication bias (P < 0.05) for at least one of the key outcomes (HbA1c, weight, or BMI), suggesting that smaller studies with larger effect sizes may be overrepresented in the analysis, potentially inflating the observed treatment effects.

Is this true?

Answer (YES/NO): YES